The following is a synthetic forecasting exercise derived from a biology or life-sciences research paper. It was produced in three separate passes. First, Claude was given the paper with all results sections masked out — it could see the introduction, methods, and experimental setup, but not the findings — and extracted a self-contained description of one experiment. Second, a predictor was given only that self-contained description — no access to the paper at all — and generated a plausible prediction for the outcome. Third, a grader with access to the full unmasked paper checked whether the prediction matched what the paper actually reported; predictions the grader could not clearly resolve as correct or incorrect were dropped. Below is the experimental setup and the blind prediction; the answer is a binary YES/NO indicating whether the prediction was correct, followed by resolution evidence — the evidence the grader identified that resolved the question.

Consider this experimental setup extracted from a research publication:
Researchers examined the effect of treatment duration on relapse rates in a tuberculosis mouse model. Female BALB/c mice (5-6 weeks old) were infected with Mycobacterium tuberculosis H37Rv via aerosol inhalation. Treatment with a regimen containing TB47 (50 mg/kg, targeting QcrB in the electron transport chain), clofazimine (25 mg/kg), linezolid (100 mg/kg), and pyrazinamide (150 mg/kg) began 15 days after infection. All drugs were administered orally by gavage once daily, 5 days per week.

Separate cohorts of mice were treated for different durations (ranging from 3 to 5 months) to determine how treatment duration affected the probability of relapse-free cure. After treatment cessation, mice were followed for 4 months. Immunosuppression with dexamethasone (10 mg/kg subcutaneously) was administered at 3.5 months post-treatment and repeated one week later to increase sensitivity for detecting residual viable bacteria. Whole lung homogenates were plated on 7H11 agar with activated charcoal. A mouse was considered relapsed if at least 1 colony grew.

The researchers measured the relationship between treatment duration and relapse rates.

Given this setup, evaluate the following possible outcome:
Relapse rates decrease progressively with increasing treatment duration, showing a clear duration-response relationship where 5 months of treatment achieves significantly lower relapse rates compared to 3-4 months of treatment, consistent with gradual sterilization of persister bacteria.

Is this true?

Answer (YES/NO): NO